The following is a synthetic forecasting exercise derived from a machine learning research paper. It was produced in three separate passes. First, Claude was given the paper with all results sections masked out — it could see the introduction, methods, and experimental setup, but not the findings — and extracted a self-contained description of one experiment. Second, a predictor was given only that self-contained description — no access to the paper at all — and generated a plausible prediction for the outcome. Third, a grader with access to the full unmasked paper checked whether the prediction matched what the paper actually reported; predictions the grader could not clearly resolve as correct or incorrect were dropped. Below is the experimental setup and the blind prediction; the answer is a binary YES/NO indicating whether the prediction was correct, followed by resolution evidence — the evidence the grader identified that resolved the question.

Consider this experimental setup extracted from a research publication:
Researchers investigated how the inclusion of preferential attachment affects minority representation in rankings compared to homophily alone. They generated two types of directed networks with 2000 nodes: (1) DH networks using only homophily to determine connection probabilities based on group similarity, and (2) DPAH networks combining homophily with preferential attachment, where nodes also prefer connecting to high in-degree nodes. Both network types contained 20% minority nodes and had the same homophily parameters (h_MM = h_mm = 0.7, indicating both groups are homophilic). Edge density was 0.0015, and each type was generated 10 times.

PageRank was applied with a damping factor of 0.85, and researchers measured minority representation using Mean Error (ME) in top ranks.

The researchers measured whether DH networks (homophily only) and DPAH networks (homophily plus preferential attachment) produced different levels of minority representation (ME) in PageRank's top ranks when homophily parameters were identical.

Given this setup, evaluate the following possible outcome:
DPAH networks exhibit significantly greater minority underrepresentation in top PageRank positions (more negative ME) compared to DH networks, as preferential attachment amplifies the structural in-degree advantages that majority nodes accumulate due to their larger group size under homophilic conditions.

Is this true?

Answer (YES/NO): NO